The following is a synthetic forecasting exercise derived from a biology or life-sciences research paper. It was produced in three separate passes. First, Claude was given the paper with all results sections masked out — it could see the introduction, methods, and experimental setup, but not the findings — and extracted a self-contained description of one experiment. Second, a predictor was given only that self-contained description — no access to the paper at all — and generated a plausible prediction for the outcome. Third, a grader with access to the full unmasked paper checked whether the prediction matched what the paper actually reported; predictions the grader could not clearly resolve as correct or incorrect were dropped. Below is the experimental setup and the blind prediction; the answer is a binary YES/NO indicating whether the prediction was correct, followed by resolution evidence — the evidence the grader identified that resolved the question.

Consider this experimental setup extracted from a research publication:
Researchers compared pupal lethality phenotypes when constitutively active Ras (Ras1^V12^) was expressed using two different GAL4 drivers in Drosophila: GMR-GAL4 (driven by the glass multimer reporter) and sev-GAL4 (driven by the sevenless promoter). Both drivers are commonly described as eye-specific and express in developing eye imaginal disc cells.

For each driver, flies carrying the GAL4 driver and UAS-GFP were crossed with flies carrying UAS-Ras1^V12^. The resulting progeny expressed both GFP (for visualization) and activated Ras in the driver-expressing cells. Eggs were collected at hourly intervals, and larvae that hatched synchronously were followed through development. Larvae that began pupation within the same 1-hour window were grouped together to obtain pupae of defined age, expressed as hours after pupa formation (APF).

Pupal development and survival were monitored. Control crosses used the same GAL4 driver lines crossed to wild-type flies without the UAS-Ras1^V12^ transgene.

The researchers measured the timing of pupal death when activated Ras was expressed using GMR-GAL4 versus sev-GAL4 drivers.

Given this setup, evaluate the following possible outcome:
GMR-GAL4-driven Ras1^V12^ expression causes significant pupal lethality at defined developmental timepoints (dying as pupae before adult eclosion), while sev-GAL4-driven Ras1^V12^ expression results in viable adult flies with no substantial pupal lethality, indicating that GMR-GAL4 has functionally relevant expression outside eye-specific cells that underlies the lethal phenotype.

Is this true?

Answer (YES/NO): NO